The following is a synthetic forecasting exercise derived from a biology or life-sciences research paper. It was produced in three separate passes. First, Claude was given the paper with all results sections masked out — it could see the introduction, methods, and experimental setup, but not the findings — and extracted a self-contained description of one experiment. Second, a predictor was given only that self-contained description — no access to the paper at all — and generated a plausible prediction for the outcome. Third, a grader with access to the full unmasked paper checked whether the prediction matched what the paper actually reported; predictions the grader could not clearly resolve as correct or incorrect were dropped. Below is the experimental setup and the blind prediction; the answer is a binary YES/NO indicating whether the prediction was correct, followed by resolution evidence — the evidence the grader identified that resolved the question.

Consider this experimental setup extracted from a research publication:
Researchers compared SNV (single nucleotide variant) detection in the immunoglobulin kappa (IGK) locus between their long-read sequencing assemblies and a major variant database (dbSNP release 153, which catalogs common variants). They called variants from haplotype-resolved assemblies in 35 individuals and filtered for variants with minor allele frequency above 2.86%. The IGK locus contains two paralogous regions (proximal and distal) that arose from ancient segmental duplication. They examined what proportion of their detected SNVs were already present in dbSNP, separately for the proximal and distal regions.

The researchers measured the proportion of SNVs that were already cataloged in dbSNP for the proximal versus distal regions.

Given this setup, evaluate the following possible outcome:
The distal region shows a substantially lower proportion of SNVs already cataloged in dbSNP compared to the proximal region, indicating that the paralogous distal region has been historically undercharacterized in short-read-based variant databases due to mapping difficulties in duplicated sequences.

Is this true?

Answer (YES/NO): YES